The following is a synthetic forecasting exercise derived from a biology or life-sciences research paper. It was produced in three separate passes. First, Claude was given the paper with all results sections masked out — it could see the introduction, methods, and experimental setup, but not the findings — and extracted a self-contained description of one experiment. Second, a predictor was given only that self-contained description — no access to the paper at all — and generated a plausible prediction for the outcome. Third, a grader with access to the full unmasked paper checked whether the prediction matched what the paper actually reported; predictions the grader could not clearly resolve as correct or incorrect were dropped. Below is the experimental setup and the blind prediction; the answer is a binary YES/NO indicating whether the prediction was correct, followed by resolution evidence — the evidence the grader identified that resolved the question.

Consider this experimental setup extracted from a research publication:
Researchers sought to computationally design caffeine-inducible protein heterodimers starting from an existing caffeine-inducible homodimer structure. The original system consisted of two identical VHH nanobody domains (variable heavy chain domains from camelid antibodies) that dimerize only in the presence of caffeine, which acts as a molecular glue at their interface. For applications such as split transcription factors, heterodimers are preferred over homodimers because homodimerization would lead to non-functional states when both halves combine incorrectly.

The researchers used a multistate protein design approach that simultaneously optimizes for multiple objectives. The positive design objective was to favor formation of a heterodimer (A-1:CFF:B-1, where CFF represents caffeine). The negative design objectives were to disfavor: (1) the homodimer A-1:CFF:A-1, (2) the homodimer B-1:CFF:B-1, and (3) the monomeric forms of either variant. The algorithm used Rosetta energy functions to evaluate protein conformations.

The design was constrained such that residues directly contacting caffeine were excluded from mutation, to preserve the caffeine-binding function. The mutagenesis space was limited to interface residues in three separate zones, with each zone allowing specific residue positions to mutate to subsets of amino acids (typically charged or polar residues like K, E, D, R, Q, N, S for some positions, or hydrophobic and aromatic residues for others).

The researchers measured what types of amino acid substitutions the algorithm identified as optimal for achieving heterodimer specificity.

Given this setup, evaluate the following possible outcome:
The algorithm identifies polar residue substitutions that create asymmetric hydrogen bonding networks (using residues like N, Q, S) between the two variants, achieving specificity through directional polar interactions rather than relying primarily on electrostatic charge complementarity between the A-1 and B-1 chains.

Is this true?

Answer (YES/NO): NO